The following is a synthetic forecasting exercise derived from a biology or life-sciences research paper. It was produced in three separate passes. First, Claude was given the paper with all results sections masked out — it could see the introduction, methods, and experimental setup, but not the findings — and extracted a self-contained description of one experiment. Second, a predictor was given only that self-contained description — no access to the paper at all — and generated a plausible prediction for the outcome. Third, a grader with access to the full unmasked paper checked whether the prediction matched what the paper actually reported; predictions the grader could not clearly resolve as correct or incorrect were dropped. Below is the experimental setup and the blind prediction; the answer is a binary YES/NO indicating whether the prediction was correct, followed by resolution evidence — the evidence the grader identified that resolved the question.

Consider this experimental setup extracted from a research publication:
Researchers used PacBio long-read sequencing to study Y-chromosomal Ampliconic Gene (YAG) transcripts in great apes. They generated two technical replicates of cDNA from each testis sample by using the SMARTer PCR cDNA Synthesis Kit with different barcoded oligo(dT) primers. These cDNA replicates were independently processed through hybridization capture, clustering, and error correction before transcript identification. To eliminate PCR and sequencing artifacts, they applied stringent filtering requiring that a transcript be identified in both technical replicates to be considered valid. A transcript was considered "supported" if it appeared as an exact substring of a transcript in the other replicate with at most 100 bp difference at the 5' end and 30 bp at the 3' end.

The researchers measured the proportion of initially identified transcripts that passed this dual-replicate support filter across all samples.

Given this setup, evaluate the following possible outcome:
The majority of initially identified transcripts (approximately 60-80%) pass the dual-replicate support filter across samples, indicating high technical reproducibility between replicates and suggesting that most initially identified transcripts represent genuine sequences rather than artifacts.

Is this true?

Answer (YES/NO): NO